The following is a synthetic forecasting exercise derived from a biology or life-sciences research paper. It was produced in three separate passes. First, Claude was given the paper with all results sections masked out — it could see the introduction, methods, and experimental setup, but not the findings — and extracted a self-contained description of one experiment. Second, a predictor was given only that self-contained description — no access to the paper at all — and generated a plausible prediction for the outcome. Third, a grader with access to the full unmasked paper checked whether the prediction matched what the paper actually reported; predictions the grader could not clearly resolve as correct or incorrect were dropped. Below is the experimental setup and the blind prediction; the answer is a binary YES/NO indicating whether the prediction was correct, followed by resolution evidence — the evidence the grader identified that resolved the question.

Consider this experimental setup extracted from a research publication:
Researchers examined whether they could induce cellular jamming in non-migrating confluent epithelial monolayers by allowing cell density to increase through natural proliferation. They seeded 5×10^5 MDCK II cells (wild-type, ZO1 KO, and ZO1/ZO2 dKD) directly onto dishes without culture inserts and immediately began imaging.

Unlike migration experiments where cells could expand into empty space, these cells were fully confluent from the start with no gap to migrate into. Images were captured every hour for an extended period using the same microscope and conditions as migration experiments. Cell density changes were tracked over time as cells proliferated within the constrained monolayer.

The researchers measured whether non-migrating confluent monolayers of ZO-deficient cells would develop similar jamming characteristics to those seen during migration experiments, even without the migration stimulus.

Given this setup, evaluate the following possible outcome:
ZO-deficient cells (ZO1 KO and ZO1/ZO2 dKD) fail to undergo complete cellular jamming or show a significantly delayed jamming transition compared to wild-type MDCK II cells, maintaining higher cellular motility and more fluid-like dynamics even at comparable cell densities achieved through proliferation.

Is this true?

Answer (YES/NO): NO